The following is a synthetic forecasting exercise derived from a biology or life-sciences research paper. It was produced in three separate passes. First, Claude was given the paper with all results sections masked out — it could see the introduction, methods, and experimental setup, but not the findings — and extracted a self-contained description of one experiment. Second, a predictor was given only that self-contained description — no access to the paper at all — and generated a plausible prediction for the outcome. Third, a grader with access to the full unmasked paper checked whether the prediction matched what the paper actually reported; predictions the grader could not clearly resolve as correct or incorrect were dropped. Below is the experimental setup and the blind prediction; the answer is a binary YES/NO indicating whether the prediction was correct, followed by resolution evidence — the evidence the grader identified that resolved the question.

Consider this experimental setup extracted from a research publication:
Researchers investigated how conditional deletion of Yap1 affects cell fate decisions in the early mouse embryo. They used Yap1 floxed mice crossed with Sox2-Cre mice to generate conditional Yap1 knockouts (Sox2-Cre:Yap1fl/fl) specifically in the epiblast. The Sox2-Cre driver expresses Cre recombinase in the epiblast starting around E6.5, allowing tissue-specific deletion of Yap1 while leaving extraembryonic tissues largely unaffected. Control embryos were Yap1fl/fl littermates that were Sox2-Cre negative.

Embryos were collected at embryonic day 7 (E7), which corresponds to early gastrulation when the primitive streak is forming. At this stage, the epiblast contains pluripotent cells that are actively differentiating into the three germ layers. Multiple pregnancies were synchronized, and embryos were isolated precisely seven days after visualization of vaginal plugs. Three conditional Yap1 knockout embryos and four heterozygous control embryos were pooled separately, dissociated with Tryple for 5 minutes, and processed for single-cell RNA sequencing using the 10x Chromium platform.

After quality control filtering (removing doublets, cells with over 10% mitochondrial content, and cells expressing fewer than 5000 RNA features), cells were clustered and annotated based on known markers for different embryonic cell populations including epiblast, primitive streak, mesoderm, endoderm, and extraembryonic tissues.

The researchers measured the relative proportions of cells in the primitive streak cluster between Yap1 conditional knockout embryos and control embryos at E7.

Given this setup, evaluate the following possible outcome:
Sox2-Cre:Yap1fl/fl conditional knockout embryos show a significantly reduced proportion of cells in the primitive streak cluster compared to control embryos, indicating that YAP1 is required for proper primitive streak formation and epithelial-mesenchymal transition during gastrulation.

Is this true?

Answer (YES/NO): NO